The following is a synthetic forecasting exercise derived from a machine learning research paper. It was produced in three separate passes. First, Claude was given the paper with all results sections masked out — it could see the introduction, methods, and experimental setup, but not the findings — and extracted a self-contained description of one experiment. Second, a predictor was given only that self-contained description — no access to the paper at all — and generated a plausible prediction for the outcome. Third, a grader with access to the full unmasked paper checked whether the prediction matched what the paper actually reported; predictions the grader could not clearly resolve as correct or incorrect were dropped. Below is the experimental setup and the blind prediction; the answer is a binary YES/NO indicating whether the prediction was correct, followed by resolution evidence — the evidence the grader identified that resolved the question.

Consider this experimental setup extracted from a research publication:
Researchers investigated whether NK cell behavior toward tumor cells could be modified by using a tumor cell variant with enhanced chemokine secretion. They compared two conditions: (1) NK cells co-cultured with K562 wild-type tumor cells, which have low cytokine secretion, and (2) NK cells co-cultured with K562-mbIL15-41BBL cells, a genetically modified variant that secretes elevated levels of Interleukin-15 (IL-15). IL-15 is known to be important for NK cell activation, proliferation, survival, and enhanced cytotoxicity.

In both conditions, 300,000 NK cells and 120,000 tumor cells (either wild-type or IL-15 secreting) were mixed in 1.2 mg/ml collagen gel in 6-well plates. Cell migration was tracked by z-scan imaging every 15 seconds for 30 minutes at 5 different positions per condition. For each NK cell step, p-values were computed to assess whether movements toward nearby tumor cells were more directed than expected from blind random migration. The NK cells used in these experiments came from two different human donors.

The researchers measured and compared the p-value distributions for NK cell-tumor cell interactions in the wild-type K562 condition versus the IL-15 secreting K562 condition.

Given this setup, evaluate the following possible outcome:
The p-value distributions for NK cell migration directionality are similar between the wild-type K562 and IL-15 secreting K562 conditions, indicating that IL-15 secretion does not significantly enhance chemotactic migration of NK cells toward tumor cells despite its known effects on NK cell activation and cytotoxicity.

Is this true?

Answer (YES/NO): NO